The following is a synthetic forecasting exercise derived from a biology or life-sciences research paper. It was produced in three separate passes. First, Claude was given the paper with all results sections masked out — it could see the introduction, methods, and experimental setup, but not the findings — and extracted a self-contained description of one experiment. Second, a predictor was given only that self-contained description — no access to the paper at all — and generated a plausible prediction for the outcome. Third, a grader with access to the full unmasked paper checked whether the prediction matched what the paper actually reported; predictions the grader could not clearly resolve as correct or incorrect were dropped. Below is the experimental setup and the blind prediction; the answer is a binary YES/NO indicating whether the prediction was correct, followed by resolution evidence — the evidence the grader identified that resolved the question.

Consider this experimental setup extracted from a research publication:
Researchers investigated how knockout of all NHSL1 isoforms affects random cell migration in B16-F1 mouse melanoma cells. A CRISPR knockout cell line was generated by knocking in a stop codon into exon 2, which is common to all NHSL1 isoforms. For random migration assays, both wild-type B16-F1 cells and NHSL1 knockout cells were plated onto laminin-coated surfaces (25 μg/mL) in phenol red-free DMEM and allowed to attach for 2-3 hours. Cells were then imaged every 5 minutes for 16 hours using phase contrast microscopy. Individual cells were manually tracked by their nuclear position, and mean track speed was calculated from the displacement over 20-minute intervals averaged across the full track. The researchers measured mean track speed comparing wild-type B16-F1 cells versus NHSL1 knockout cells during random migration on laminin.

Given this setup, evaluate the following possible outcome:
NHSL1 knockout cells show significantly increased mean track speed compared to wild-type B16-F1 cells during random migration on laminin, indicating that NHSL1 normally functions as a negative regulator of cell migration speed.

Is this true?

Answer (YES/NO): YES